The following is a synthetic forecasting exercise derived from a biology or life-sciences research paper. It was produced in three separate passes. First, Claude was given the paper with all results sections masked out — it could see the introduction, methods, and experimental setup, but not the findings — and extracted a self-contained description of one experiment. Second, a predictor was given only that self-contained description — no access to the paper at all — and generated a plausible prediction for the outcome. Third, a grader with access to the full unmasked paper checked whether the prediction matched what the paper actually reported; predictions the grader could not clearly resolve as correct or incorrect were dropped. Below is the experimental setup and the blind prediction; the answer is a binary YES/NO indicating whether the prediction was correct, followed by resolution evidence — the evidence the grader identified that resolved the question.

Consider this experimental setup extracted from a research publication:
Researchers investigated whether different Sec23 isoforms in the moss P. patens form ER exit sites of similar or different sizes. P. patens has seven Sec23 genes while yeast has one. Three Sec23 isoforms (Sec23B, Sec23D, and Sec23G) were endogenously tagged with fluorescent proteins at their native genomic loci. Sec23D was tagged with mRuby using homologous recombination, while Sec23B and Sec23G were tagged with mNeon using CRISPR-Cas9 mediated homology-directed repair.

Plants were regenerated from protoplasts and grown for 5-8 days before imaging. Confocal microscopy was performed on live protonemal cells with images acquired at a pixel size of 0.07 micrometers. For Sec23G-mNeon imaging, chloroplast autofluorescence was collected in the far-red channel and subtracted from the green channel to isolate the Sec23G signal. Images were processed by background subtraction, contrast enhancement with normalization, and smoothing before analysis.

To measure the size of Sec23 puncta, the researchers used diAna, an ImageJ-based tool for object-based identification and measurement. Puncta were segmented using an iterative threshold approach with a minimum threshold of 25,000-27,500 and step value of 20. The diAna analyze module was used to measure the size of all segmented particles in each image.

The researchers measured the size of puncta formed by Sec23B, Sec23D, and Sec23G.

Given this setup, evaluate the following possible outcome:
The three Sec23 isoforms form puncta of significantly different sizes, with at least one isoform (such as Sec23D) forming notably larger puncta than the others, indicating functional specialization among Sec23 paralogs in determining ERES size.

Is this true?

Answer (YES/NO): NO